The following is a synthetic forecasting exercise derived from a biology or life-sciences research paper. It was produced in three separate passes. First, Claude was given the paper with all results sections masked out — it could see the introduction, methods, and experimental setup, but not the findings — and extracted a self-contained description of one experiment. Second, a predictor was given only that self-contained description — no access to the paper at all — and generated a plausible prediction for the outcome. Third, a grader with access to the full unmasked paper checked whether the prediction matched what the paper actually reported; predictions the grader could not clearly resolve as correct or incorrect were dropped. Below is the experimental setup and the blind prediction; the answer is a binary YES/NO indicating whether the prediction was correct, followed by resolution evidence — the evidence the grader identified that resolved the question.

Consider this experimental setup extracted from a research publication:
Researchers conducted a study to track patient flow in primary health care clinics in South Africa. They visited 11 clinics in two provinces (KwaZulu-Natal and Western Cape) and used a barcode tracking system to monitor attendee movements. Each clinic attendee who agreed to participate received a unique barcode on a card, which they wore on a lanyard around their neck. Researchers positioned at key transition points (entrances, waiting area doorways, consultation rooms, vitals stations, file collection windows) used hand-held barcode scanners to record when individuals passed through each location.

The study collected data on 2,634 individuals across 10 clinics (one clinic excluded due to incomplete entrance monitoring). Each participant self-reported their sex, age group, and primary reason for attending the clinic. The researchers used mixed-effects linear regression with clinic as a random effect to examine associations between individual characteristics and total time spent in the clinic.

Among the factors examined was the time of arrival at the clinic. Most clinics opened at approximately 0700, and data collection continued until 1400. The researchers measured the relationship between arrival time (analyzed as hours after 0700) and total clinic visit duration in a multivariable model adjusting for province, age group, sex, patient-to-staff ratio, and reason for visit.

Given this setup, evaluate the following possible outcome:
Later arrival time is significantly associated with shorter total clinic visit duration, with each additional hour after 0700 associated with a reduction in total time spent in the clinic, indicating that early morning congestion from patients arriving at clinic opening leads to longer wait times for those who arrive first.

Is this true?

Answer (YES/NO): YES